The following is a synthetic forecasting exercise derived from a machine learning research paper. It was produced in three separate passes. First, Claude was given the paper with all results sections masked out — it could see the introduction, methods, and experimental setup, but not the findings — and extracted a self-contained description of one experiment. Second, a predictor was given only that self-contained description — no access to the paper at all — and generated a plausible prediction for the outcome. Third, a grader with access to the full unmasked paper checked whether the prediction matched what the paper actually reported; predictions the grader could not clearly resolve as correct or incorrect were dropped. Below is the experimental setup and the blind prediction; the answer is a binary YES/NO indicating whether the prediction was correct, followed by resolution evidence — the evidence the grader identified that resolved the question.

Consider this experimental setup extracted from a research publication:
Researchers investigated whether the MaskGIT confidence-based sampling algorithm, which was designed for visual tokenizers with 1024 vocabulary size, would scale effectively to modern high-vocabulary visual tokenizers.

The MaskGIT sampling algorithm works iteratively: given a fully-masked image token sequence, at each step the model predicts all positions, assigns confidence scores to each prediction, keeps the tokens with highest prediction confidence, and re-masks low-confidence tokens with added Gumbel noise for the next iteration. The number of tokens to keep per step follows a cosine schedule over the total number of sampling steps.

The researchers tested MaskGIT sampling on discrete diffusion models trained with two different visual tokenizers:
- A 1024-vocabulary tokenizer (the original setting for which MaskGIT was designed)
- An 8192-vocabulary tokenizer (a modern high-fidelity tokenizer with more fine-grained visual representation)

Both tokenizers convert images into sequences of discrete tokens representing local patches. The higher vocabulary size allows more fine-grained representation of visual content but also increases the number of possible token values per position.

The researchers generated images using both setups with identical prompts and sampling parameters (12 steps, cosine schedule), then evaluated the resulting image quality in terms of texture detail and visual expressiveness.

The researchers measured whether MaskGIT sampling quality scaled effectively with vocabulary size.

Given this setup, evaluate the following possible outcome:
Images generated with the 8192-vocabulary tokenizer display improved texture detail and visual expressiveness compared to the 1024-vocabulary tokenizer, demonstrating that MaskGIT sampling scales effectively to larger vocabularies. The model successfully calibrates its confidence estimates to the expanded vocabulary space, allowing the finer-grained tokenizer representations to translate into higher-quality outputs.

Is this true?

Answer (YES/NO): NO